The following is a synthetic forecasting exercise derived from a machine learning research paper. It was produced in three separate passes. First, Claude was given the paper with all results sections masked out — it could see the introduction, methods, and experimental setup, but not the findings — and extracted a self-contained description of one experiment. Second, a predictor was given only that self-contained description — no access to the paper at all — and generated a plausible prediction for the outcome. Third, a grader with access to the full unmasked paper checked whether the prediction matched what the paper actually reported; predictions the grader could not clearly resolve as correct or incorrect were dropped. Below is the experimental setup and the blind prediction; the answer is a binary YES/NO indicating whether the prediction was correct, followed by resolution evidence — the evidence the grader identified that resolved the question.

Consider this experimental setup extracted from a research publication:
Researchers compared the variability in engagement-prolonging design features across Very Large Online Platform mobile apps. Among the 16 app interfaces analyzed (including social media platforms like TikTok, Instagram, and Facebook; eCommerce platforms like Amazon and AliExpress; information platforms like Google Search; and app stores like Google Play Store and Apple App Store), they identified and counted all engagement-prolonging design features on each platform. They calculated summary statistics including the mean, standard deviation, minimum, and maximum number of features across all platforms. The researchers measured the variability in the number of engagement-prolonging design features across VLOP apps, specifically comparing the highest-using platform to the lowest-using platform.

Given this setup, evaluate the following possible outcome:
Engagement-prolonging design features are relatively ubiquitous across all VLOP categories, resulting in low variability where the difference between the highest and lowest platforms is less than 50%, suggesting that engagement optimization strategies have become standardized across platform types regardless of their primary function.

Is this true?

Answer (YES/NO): NO